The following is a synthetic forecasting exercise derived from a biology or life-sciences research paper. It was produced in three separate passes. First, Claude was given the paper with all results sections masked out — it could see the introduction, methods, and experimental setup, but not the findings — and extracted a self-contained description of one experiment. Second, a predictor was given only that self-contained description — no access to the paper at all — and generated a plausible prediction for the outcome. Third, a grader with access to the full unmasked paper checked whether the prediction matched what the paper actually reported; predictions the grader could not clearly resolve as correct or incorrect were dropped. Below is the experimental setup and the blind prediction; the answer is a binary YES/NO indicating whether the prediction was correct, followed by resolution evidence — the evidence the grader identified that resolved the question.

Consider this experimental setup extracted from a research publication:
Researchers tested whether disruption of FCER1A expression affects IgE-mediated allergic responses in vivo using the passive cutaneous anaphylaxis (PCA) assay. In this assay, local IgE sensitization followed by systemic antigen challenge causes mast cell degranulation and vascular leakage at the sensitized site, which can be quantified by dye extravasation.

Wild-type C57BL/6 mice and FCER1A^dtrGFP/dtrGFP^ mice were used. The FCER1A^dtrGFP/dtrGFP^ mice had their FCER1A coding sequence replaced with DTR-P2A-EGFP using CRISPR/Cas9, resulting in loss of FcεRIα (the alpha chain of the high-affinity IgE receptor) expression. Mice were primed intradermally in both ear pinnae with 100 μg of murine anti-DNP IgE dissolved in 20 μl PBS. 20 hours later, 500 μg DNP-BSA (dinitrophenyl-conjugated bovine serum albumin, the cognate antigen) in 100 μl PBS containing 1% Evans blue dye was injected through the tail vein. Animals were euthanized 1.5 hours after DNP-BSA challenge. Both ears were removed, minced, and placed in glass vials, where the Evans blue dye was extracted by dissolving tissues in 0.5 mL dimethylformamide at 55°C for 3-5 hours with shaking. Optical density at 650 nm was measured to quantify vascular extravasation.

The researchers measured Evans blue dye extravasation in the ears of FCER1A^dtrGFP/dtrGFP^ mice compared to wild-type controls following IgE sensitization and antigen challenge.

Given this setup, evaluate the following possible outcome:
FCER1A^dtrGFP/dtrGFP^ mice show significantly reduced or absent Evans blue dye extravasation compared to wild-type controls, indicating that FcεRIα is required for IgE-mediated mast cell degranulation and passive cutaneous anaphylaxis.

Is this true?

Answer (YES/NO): YES